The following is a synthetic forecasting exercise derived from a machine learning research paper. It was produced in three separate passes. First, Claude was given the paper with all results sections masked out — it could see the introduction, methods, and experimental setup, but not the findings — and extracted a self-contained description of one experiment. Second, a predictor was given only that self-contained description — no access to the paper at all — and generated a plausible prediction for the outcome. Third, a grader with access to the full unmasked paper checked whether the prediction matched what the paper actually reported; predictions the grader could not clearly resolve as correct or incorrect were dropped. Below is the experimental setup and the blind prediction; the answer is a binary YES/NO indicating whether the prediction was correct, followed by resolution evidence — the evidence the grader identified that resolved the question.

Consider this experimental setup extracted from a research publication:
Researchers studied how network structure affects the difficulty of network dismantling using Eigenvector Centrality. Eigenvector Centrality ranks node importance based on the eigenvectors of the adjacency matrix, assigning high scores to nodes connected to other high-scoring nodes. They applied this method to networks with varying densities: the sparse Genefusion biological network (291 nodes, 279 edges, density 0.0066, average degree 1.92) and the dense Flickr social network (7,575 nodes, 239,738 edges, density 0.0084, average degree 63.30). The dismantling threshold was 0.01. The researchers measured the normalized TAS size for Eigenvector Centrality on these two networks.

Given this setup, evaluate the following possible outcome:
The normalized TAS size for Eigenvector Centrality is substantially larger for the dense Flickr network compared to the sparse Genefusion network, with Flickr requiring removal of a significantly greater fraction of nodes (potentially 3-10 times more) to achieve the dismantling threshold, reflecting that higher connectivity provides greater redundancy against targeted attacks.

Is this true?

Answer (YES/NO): NO